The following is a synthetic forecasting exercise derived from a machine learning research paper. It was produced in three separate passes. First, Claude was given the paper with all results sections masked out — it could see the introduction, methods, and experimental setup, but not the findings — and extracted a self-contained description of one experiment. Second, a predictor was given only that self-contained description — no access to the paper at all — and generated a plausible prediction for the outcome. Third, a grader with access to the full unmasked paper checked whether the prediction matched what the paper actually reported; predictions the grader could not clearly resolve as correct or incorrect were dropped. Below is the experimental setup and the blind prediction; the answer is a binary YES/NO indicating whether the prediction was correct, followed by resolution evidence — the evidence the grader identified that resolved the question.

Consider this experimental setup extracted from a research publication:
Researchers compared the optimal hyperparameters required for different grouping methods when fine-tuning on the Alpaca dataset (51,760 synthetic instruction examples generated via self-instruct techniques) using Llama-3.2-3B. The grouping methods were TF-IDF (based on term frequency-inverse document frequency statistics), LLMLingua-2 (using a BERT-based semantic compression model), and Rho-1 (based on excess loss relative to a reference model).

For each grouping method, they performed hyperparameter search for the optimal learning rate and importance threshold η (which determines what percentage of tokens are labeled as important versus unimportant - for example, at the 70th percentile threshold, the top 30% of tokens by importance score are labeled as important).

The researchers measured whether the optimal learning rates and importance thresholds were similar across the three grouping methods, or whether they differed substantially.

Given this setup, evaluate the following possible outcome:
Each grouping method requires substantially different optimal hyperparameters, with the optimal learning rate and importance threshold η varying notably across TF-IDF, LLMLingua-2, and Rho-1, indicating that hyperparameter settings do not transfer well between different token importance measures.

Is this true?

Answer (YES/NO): NO